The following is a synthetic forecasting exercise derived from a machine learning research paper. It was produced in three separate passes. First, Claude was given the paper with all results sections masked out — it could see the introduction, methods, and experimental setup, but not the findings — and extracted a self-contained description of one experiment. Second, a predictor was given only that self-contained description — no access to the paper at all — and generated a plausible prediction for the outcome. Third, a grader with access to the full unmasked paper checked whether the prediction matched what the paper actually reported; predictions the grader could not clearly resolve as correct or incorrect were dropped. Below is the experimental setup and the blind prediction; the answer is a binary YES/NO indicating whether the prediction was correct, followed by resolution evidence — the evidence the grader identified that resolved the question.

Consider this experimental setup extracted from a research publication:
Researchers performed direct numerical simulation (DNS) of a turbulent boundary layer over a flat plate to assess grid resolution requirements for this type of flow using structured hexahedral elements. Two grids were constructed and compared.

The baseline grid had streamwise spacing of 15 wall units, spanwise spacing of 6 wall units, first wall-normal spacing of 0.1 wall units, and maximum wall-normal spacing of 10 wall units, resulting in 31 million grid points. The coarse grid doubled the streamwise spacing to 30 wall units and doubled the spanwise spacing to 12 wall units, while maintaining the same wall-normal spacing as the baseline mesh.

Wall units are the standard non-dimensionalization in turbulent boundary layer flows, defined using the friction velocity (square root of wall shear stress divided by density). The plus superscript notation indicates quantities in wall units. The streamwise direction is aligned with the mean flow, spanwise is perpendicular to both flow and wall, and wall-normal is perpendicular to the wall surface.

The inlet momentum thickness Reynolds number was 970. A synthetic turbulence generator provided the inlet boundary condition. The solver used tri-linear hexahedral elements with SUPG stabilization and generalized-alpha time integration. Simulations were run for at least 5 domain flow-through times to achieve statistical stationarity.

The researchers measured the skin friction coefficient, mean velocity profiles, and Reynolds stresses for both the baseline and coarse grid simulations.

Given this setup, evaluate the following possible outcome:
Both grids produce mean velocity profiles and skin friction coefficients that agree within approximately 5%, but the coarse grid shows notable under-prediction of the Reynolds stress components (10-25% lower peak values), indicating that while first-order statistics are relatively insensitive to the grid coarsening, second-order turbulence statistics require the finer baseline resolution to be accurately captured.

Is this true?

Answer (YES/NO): NO